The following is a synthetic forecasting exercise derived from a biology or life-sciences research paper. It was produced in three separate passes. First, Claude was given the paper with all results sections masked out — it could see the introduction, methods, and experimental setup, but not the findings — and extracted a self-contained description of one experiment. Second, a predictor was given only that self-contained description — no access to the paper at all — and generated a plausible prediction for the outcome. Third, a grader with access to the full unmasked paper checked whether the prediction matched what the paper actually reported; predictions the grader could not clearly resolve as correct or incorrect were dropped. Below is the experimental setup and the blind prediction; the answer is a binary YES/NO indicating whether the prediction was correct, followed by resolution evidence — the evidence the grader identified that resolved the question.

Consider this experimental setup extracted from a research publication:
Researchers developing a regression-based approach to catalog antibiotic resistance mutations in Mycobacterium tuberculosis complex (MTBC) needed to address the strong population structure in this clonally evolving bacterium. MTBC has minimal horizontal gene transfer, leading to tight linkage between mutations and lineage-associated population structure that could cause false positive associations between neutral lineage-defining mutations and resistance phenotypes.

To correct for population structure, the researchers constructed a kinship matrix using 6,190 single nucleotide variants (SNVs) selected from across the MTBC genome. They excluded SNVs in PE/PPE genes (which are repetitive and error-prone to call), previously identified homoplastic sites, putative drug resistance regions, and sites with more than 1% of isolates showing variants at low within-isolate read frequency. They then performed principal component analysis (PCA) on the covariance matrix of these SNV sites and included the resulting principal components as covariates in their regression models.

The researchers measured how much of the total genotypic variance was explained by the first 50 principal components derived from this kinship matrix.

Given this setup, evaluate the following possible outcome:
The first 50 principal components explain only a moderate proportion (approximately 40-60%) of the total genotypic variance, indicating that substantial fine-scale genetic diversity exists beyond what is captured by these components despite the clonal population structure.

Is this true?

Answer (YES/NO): NO